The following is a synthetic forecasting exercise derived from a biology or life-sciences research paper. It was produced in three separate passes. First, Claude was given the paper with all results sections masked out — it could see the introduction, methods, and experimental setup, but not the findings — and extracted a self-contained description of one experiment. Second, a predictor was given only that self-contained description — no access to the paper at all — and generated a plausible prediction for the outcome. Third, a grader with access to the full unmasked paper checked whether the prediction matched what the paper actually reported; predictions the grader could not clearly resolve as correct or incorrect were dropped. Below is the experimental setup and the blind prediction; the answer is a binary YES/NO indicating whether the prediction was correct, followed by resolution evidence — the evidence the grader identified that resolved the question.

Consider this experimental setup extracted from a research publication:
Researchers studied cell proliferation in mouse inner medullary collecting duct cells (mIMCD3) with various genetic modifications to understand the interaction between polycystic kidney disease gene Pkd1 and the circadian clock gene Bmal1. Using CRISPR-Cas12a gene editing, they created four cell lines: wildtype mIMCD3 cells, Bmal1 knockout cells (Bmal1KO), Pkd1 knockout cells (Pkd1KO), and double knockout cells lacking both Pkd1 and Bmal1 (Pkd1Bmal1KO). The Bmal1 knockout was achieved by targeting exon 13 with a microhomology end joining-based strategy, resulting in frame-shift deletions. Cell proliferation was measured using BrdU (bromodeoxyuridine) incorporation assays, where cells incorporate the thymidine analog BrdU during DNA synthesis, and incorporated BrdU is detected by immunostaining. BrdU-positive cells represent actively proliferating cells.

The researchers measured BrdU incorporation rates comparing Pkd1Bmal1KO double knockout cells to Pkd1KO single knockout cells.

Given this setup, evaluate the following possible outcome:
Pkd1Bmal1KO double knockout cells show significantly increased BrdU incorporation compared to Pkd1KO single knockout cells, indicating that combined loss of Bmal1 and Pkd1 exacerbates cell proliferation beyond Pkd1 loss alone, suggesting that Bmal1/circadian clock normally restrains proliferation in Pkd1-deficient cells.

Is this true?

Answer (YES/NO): YES